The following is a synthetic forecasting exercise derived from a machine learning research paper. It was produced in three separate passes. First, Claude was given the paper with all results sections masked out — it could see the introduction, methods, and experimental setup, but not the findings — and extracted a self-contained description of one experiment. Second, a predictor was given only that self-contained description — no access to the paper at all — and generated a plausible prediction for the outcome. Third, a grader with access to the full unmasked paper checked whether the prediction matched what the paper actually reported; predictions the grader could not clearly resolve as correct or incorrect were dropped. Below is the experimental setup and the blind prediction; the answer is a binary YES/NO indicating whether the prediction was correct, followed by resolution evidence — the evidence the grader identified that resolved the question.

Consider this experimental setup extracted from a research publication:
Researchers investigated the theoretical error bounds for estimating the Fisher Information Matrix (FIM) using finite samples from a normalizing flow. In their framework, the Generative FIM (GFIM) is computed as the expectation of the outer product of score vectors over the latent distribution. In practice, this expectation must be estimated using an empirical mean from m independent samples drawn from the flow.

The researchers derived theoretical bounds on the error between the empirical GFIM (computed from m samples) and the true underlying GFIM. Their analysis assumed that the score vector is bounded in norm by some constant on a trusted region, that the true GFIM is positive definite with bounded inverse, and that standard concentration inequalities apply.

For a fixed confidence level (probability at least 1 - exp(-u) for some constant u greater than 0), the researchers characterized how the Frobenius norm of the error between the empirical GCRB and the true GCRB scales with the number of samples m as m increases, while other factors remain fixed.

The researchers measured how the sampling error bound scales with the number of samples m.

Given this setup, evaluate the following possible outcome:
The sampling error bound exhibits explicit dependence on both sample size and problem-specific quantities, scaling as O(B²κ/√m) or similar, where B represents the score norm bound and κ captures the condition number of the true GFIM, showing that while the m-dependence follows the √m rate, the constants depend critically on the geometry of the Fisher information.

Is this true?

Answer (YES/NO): NO